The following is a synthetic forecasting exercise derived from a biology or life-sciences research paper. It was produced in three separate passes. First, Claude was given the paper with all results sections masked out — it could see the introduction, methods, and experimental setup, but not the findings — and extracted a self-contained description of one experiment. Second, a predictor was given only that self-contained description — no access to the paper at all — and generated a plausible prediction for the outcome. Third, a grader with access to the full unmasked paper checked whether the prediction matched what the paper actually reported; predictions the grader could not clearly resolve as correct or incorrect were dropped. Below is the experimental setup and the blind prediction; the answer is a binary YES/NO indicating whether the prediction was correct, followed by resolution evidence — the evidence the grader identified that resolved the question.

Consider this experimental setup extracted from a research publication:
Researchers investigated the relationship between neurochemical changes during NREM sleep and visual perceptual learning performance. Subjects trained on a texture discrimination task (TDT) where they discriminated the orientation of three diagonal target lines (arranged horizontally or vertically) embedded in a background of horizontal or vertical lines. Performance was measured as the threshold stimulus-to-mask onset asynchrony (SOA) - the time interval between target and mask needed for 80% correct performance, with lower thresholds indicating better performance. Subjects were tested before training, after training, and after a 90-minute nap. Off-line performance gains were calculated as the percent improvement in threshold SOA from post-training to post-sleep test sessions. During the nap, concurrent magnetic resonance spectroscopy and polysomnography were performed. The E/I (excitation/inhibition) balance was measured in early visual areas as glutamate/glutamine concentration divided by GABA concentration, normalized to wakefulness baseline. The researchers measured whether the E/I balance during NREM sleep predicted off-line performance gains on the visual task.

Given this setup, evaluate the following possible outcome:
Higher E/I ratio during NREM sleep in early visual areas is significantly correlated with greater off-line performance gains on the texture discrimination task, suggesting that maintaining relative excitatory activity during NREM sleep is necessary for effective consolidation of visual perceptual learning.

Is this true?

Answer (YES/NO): YES